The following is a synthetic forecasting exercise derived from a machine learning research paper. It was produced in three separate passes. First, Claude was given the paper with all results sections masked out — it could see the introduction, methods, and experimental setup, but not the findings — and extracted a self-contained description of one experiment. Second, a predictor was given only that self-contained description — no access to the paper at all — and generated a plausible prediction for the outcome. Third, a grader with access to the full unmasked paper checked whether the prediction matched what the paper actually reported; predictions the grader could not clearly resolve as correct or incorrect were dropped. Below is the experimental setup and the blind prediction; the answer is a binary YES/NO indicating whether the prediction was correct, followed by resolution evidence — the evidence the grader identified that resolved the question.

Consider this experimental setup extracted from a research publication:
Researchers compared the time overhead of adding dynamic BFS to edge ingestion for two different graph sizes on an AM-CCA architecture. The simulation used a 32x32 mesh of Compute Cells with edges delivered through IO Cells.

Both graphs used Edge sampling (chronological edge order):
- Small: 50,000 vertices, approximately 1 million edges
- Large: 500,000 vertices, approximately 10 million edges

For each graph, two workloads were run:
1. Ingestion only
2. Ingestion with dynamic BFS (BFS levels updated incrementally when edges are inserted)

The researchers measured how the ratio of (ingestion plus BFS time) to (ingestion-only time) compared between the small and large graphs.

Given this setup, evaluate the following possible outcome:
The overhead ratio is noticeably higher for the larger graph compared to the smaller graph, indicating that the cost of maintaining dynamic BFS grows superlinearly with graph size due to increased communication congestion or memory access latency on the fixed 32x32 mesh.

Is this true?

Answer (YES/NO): NO